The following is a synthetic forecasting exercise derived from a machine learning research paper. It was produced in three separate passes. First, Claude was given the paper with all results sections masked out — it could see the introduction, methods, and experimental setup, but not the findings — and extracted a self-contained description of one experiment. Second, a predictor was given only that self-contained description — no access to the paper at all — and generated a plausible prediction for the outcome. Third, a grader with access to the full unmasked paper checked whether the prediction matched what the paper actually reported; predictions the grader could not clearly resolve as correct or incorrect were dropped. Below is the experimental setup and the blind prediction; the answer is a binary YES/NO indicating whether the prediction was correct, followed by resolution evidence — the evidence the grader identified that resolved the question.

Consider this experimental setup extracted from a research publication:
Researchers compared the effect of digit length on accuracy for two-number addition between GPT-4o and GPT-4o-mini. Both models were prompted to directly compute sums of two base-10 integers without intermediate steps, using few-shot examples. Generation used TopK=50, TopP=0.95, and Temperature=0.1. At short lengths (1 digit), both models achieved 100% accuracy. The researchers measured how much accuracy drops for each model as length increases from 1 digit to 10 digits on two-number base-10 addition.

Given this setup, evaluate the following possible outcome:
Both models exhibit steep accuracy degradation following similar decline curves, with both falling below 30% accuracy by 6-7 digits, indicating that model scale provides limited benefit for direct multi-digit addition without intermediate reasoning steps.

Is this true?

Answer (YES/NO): NO